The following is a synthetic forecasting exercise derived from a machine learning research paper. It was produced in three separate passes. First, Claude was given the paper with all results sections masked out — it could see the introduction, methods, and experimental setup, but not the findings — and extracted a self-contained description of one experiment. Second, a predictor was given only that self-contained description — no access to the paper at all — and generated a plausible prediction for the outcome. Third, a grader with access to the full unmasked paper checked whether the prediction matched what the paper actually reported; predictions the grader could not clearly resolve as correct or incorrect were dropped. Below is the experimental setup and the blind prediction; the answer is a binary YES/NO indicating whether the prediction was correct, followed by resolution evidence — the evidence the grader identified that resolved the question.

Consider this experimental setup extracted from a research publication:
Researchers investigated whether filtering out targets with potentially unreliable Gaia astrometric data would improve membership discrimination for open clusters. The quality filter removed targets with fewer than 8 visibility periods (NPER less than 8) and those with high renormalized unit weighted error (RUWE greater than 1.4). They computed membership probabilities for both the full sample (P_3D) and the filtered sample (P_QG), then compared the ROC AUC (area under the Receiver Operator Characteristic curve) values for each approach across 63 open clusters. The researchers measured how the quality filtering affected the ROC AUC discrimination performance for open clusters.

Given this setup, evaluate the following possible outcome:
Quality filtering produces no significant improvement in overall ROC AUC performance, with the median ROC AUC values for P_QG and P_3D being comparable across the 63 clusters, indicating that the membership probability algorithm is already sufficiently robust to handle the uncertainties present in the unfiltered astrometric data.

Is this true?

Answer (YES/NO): YES